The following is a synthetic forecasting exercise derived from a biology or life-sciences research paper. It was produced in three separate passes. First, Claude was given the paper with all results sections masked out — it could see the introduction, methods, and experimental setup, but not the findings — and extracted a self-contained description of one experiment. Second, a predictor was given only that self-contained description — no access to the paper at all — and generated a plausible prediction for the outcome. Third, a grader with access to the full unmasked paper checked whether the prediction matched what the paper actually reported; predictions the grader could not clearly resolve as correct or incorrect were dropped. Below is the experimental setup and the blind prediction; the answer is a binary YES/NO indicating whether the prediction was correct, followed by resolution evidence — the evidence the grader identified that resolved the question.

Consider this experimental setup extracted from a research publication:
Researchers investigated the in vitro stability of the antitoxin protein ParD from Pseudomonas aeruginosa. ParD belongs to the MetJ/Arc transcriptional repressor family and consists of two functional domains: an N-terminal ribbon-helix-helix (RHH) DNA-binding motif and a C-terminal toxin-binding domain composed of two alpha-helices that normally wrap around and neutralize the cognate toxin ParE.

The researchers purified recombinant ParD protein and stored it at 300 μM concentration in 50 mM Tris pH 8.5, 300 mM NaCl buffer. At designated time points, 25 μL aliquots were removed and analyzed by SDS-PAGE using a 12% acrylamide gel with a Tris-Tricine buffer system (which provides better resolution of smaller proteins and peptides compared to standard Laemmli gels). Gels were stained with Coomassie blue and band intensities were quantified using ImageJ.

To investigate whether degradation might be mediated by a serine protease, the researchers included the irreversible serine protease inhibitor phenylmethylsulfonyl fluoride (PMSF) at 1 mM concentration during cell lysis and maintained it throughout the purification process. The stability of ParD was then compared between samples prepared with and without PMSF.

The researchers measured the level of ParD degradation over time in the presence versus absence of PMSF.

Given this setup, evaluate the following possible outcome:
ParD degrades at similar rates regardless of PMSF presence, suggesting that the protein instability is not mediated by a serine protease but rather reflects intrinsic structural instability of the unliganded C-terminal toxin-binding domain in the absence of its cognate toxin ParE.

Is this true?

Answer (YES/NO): NO